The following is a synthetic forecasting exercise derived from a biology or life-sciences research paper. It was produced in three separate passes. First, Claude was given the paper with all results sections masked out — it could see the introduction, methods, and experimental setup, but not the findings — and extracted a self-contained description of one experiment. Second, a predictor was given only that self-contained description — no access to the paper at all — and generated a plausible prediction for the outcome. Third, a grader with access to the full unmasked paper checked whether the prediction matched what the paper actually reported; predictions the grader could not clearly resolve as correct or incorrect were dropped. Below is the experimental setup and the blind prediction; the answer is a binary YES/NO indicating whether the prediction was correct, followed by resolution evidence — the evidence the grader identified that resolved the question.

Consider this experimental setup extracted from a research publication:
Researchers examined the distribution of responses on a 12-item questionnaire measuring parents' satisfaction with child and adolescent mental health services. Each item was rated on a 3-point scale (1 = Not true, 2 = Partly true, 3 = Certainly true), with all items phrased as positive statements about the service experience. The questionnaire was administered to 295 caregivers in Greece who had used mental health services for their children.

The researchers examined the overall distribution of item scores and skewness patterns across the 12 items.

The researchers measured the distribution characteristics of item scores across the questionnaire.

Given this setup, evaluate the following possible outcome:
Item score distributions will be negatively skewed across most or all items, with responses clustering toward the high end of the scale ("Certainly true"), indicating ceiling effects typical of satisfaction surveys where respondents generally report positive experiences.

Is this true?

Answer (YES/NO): YES